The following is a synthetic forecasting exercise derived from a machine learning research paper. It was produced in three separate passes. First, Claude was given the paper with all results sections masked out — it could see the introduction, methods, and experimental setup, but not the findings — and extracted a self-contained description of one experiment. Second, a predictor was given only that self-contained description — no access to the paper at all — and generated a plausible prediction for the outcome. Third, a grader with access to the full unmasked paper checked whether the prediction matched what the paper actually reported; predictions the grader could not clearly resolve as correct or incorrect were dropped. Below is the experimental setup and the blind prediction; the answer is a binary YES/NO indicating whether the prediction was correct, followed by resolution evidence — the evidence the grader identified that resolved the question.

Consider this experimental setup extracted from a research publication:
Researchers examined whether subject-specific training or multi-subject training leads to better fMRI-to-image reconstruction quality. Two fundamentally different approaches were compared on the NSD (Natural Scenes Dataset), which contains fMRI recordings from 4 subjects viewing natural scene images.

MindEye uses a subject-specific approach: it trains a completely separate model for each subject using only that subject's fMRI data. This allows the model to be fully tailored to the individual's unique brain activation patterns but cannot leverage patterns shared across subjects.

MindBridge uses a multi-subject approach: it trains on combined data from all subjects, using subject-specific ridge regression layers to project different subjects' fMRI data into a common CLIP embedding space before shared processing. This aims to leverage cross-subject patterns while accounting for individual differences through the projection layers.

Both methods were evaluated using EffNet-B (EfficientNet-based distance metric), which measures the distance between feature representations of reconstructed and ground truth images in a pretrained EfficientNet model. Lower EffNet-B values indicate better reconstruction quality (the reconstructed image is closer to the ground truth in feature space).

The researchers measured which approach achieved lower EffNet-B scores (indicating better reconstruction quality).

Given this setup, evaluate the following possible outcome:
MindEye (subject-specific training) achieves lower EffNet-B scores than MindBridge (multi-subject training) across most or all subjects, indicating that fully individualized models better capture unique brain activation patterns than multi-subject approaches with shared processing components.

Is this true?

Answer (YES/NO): YES